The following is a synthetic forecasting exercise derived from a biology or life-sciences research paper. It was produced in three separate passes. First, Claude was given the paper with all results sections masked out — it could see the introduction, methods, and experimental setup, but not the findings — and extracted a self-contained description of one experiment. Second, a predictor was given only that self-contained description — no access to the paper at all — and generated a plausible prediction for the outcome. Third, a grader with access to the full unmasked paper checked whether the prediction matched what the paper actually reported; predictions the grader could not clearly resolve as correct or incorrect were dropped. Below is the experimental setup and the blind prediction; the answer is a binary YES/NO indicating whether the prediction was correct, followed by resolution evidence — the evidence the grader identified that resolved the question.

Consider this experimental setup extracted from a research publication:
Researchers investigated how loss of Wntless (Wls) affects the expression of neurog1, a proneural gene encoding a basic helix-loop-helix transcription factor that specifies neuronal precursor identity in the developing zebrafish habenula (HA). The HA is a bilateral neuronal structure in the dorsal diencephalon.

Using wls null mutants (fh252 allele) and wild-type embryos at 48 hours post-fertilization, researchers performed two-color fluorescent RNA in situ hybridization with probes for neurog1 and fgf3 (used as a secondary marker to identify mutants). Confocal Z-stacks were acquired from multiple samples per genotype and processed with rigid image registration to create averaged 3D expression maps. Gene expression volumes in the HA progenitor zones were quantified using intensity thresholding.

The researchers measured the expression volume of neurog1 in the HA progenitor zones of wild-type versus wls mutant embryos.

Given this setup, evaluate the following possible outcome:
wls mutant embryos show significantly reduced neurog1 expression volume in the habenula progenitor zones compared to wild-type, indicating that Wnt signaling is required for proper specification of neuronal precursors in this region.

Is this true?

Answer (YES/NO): YES